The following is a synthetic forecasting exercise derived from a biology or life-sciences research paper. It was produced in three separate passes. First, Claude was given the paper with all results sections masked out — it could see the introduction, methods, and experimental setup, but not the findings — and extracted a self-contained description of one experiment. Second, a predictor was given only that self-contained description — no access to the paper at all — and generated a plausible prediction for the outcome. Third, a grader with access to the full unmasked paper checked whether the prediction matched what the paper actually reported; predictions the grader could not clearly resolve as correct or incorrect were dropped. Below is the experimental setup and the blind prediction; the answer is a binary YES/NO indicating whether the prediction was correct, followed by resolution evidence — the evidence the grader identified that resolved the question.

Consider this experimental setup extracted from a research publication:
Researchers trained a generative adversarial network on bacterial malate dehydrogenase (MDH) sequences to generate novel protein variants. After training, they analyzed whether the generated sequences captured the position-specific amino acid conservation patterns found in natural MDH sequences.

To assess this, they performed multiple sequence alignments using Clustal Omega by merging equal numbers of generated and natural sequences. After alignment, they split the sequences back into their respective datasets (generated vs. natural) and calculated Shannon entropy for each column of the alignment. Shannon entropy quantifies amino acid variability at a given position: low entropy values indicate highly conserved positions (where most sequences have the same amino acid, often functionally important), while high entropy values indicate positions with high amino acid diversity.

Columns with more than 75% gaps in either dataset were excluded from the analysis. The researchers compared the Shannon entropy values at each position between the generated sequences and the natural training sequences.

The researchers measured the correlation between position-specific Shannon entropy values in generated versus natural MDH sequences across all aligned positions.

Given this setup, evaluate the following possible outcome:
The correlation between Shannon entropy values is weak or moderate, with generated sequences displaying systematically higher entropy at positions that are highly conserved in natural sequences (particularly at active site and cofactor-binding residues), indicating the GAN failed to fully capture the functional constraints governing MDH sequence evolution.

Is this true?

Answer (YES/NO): NO